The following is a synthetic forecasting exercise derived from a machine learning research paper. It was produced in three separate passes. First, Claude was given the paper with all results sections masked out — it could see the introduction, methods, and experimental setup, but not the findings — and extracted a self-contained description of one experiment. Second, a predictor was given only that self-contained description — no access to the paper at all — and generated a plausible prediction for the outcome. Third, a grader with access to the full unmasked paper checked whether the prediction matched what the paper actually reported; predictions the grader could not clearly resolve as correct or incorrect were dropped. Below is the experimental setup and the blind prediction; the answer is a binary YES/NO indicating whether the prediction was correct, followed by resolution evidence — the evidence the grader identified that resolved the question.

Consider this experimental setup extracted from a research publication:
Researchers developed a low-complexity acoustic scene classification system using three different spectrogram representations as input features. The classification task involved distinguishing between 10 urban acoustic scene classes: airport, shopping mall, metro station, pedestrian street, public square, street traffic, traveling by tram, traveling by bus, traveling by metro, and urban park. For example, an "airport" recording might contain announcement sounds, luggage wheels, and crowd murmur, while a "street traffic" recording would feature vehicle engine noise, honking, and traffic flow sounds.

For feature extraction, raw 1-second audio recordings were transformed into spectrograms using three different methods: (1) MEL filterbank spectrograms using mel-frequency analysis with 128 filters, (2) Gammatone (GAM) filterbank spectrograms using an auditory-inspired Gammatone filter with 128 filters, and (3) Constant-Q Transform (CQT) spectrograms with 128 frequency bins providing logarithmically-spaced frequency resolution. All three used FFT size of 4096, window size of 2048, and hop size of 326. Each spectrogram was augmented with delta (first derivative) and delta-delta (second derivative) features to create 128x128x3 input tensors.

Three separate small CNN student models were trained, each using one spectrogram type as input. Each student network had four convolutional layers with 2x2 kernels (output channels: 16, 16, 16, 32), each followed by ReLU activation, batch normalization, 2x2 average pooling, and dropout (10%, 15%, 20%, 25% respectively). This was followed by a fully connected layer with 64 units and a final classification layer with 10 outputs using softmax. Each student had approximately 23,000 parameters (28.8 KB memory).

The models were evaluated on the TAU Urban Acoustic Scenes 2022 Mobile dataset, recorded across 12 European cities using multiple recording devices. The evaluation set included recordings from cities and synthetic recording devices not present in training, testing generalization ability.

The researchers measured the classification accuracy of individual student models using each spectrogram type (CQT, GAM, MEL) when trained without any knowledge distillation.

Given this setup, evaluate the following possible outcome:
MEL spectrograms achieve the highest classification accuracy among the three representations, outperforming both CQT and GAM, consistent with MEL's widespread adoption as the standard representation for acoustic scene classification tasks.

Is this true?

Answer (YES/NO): NO